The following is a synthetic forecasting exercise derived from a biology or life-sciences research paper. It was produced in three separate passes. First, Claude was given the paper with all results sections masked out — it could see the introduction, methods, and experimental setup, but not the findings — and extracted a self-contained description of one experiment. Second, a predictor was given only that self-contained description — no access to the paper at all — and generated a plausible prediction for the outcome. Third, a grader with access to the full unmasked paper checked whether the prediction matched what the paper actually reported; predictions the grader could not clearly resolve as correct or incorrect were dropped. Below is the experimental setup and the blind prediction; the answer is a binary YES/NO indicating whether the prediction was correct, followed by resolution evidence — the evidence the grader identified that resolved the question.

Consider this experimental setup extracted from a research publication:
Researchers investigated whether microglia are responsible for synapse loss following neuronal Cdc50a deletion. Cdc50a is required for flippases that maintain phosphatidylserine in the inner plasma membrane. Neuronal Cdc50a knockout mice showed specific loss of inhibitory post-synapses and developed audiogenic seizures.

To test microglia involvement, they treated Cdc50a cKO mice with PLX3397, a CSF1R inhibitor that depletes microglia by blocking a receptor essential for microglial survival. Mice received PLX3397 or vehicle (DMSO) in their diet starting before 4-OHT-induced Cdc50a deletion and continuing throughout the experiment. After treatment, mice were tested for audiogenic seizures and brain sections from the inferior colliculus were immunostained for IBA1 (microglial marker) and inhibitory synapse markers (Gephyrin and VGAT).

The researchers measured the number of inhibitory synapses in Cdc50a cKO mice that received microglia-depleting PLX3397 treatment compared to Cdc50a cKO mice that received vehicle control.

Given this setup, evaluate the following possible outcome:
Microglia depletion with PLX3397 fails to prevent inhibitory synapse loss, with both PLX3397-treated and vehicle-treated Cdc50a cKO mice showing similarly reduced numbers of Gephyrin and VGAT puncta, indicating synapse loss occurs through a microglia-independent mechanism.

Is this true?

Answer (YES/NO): NO